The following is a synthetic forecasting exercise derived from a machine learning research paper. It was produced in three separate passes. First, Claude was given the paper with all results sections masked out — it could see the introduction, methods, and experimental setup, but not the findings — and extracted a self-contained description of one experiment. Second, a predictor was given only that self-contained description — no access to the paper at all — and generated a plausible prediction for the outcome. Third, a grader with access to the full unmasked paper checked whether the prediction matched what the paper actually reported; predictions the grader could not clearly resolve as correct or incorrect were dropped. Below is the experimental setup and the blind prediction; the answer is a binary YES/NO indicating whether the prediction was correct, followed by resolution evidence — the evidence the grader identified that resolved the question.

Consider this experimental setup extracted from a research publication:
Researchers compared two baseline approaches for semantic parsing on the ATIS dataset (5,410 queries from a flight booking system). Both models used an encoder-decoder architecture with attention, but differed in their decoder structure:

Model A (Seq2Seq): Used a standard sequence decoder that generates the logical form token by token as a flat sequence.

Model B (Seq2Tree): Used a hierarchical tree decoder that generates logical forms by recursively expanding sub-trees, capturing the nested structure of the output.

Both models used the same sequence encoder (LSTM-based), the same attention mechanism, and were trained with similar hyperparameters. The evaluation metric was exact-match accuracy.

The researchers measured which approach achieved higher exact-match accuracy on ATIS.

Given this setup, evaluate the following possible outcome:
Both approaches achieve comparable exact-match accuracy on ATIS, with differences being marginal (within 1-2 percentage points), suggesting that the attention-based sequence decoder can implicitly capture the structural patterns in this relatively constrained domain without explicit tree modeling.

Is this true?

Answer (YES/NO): YES